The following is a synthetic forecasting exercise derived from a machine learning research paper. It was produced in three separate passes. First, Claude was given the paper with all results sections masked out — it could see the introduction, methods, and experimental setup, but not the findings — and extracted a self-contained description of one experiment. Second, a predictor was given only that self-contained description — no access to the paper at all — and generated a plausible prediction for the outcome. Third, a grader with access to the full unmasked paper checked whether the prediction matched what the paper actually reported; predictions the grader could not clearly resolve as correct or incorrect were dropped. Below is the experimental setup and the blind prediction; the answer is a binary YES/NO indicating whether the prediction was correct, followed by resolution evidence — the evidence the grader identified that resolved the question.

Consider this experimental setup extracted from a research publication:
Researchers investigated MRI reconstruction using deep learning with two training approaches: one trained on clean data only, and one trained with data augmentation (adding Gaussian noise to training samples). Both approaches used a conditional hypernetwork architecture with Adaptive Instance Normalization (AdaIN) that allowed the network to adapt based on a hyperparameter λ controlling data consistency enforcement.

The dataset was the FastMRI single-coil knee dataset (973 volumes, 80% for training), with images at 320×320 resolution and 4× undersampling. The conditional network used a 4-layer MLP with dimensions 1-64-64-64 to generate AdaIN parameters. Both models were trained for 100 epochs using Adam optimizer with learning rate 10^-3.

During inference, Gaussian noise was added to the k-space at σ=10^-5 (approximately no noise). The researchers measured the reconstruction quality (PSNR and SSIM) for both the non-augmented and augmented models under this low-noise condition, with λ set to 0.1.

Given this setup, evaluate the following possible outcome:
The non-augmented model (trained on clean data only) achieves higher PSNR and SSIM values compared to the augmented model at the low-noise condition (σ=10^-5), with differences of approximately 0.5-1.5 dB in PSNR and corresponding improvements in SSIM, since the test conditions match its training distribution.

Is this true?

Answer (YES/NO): YES